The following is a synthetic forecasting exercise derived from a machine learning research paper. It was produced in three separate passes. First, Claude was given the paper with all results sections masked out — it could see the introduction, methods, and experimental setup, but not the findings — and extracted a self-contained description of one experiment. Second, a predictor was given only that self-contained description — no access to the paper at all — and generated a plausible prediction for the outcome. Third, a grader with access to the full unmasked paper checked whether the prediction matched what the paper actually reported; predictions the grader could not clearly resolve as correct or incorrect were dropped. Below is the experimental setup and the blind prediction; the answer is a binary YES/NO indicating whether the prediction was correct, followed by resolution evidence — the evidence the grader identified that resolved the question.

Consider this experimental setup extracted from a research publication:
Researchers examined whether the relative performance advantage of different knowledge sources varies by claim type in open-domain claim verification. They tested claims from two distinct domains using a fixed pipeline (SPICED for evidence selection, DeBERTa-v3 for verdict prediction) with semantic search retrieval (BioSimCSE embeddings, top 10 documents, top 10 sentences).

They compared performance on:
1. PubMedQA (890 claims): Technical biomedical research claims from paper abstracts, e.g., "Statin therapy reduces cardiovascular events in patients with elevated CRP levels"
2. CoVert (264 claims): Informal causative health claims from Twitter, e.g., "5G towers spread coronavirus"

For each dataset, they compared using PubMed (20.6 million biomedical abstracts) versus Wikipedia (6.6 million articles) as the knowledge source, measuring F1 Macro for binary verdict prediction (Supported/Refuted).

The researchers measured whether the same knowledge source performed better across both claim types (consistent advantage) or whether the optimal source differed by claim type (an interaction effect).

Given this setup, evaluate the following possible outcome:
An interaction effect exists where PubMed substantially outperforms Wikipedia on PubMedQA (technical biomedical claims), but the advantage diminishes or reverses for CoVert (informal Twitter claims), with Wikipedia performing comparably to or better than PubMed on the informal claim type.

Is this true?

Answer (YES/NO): NO